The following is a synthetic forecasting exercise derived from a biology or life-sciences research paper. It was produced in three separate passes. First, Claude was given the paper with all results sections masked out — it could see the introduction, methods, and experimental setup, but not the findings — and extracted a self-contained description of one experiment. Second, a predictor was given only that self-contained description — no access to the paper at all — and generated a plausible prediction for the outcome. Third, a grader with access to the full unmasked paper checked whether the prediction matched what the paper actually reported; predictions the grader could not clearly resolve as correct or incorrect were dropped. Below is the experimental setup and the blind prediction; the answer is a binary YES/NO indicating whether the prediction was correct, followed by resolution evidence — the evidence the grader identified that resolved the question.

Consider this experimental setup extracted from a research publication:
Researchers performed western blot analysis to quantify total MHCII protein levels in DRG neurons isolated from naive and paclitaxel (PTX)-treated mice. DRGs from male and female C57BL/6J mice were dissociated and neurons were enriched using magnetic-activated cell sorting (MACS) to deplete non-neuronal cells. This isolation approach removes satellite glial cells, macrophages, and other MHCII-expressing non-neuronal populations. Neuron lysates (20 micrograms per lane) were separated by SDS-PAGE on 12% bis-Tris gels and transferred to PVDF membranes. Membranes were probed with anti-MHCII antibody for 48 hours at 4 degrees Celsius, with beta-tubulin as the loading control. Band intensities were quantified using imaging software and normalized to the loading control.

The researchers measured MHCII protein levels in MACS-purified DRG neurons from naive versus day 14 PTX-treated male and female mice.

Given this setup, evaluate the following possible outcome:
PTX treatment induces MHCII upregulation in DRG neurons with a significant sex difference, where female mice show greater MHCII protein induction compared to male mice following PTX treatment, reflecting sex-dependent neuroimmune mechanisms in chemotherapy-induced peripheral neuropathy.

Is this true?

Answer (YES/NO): YES